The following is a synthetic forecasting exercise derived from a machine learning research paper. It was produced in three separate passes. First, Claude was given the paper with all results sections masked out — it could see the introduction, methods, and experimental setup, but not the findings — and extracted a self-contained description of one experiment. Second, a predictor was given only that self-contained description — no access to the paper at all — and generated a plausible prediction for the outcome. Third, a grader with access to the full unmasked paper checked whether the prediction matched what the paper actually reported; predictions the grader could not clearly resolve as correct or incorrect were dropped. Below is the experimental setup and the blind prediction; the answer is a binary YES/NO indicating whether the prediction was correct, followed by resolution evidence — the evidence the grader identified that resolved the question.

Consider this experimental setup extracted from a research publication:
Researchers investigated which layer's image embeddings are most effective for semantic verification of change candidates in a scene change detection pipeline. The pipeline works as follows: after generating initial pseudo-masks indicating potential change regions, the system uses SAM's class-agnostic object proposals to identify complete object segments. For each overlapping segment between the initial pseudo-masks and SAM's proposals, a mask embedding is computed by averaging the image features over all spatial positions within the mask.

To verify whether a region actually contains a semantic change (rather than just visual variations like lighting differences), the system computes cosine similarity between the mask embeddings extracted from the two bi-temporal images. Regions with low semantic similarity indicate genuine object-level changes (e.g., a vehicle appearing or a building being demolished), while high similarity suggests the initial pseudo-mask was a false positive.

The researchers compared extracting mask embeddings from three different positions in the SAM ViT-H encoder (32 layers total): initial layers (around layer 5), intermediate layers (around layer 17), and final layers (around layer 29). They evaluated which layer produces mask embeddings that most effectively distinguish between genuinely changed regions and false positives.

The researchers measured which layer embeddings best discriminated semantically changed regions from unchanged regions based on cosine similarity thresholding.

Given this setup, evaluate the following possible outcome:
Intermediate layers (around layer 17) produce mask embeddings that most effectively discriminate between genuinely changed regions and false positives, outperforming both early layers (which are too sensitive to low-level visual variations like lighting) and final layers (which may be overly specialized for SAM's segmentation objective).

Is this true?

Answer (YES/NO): NO